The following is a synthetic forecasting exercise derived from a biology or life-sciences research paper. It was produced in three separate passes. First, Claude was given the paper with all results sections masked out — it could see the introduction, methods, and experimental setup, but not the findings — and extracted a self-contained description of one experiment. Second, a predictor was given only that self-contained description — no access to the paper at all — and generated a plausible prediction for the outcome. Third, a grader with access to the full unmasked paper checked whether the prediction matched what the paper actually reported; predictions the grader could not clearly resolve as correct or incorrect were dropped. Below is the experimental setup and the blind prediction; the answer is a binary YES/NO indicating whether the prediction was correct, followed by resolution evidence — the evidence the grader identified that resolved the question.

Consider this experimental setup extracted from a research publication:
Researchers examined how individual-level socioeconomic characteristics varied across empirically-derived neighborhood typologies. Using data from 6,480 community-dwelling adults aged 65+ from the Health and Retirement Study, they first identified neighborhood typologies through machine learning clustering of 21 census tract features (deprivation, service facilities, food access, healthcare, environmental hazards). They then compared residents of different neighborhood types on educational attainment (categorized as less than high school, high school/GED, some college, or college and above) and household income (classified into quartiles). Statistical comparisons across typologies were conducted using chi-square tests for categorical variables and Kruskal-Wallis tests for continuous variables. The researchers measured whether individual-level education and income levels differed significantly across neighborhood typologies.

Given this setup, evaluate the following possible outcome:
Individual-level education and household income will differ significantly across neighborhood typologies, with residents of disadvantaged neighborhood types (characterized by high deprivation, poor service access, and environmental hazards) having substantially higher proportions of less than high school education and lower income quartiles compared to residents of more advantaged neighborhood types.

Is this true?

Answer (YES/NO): NO